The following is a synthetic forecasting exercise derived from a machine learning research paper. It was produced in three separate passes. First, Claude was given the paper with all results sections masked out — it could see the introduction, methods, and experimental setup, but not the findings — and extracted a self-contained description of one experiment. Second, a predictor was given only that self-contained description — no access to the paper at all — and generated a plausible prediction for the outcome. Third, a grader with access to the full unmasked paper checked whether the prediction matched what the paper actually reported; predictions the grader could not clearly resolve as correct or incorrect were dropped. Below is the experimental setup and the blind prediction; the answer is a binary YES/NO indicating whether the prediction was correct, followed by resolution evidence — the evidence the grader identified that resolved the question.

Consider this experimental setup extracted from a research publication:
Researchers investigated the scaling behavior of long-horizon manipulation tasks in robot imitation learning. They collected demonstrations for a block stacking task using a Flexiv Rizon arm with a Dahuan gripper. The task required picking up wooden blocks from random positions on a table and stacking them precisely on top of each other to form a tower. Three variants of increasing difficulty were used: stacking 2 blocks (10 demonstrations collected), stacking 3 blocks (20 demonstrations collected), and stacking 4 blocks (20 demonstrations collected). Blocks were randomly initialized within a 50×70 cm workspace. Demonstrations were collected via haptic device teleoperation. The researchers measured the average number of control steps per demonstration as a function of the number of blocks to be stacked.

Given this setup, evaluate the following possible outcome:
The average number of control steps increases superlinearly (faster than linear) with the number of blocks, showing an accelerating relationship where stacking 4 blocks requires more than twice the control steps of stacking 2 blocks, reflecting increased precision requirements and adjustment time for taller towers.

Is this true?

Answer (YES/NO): NO